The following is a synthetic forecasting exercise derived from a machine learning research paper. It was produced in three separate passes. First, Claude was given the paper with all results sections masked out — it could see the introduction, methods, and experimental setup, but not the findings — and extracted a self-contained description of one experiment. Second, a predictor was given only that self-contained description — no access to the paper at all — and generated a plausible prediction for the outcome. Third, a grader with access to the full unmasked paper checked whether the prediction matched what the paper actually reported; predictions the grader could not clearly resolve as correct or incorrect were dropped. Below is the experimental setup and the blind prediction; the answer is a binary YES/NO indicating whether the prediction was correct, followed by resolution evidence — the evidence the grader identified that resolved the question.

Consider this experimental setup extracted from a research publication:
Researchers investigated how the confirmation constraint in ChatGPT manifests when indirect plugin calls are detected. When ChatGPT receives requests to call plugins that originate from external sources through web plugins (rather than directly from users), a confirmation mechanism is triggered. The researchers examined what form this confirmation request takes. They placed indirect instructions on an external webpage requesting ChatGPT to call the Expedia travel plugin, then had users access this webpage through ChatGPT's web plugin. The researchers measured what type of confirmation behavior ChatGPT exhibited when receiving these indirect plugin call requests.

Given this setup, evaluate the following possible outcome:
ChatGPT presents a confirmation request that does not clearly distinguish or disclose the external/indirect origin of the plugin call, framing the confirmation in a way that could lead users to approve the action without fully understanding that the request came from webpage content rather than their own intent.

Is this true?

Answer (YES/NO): YES